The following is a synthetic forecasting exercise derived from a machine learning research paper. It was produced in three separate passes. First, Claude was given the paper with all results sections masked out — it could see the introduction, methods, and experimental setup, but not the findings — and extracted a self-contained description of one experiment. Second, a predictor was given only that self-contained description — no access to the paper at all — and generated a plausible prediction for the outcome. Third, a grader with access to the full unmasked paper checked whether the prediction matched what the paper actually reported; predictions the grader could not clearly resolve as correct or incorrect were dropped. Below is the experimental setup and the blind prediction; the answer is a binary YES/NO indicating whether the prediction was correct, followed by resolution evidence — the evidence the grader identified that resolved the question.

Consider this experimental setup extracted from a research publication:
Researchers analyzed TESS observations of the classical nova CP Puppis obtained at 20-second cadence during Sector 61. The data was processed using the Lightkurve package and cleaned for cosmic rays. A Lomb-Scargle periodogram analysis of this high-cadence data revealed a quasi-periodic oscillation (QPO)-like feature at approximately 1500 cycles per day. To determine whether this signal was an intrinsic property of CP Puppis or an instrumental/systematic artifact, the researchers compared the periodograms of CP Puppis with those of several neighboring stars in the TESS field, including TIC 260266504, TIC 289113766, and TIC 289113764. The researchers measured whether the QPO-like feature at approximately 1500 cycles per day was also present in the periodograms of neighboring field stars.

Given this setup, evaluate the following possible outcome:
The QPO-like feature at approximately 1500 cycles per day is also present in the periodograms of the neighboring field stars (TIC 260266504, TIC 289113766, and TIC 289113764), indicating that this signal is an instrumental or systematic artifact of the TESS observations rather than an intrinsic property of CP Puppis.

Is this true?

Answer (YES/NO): YES